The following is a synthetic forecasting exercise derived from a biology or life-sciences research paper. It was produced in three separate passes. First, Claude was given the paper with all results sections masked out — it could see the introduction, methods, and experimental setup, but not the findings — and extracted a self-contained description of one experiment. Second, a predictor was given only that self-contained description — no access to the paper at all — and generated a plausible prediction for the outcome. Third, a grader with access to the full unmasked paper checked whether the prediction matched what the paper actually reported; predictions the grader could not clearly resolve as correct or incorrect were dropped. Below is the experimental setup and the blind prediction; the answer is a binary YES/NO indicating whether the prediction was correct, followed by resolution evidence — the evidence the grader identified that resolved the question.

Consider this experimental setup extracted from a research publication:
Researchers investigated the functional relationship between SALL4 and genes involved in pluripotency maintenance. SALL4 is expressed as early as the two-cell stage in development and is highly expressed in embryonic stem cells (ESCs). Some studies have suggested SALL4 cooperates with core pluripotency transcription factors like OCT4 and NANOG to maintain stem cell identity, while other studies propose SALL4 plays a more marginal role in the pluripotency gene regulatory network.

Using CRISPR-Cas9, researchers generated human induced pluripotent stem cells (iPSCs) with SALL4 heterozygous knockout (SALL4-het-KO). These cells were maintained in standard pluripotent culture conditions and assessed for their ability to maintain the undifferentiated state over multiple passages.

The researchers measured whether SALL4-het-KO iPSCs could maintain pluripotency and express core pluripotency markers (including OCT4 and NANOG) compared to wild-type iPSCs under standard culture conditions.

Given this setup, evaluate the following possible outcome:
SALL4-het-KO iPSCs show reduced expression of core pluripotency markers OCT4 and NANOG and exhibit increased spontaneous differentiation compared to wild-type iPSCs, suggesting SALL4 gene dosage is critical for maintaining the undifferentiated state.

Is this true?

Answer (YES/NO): NO